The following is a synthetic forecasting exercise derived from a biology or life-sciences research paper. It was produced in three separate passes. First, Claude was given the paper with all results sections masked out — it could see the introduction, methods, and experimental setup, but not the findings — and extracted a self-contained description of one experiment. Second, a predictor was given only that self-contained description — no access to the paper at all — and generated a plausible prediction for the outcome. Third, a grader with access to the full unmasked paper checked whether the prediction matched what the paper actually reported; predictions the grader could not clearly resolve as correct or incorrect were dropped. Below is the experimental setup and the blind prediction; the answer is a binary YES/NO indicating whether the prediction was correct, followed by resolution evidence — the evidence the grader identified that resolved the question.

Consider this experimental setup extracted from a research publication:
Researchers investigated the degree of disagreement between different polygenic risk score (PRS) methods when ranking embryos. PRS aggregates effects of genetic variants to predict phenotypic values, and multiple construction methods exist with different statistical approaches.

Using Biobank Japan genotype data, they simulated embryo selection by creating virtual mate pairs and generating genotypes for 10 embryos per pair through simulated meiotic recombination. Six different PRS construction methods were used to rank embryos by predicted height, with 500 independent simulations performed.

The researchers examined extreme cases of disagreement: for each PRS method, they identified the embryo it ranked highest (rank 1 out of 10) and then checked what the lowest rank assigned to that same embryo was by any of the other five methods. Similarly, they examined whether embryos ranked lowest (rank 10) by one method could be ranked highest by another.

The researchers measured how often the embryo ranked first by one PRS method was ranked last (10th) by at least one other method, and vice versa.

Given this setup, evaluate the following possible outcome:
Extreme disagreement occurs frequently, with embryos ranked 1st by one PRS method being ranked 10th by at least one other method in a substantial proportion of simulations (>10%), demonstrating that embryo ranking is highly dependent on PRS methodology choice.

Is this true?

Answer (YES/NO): NO